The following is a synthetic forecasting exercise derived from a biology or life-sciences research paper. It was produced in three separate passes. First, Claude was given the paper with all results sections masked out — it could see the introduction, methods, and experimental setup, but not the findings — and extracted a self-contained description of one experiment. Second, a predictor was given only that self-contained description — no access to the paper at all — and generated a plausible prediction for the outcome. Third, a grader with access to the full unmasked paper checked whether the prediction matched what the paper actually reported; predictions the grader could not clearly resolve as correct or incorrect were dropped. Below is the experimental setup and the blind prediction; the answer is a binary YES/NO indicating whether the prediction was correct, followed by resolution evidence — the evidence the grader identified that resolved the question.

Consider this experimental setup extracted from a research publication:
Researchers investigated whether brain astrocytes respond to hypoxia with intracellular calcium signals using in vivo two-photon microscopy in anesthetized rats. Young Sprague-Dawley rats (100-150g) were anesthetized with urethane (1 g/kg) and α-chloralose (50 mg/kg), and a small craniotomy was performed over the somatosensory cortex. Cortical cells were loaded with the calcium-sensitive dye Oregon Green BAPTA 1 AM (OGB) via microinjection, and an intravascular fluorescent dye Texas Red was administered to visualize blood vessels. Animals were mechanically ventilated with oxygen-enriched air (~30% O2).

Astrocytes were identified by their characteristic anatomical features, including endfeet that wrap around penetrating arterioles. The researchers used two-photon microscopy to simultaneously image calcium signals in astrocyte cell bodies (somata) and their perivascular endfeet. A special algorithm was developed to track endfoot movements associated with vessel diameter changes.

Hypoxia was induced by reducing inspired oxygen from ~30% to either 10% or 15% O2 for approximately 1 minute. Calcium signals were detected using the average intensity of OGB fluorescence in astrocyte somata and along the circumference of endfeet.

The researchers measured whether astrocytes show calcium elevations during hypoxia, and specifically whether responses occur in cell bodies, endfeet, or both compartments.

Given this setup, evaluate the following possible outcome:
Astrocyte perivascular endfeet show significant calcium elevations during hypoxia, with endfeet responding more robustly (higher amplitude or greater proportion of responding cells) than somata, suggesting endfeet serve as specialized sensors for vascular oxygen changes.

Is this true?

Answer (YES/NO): NO